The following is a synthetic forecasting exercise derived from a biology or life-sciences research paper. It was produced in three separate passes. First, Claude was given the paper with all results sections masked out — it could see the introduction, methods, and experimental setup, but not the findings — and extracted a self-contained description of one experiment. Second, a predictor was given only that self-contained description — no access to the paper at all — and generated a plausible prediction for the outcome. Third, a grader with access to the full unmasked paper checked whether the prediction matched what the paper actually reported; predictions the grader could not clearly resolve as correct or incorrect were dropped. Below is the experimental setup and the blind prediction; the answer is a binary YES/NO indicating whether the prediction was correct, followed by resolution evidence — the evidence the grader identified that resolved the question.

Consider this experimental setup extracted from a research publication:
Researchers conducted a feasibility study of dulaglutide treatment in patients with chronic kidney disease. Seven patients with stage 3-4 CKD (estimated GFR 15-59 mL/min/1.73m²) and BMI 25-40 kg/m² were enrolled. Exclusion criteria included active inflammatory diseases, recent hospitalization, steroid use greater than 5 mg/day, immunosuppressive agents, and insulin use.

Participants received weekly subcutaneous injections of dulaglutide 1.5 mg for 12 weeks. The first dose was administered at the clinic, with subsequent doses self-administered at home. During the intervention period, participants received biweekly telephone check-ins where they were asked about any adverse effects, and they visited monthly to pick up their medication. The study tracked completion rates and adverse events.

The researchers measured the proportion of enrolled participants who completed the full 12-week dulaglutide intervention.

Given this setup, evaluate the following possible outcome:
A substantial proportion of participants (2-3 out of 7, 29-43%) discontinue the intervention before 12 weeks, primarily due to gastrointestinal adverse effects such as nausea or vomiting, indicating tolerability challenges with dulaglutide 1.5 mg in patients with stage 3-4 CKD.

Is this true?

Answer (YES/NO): NO